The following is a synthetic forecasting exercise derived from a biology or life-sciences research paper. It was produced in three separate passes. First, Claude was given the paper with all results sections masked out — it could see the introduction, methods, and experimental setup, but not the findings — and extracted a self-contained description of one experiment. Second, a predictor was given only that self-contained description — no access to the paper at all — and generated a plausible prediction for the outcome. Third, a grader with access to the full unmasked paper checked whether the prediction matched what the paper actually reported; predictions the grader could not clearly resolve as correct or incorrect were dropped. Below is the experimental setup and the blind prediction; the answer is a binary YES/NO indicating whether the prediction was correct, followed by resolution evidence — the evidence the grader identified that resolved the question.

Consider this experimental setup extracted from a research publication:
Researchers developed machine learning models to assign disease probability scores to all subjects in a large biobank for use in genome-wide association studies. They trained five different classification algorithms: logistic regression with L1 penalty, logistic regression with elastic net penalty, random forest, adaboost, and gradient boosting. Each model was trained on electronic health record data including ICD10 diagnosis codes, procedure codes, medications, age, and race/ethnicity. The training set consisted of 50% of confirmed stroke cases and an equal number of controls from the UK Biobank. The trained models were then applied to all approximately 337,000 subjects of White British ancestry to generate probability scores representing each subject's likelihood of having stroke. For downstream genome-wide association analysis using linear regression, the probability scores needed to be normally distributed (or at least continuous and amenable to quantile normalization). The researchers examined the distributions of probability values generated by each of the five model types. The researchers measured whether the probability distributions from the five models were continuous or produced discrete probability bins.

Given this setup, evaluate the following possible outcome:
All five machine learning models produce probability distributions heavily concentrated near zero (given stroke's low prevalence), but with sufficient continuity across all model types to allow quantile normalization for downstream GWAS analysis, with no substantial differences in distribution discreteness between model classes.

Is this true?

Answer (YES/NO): NO